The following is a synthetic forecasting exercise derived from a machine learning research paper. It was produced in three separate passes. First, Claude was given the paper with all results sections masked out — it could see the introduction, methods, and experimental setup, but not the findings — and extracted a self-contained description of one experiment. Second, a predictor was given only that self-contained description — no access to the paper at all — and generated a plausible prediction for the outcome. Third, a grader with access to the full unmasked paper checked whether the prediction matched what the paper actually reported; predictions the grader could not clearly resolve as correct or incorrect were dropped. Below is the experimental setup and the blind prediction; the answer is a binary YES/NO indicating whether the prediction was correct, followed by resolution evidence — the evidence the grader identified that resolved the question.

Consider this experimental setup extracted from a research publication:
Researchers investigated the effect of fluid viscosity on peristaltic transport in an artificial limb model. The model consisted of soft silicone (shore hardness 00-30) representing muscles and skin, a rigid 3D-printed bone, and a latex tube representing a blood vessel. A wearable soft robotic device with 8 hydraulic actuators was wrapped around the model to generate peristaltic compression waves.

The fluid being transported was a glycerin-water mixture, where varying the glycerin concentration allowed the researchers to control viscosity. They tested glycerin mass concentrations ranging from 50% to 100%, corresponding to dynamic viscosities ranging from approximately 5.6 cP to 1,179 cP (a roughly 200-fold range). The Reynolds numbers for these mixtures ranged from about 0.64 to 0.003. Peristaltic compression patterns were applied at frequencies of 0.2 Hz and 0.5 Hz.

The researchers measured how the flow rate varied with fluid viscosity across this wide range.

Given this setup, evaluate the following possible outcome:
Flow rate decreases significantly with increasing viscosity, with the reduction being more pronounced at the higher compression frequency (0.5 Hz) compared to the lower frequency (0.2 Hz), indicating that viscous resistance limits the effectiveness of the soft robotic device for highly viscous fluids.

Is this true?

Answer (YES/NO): NO